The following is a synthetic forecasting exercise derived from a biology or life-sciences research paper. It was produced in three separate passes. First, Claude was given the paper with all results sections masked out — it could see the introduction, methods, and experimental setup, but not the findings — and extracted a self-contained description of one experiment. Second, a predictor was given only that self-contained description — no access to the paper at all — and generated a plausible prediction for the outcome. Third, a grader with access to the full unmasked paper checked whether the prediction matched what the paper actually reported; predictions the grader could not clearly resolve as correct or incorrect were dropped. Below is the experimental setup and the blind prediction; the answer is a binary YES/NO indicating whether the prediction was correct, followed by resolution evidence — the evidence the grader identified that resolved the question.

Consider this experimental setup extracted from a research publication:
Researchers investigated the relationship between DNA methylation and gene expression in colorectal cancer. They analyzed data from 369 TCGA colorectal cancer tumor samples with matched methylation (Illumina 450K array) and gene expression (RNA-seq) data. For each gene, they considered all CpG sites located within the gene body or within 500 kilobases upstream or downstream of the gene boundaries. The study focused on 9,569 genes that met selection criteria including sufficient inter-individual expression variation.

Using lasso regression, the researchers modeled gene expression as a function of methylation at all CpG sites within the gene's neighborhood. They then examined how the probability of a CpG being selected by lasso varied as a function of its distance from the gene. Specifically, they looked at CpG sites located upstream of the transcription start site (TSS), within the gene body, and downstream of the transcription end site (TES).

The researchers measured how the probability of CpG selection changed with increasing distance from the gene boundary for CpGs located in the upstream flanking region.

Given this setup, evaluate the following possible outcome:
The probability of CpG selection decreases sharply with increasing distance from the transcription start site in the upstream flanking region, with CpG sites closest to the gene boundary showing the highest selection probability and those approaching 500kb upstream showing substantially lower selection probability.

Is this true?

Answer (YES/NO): YES